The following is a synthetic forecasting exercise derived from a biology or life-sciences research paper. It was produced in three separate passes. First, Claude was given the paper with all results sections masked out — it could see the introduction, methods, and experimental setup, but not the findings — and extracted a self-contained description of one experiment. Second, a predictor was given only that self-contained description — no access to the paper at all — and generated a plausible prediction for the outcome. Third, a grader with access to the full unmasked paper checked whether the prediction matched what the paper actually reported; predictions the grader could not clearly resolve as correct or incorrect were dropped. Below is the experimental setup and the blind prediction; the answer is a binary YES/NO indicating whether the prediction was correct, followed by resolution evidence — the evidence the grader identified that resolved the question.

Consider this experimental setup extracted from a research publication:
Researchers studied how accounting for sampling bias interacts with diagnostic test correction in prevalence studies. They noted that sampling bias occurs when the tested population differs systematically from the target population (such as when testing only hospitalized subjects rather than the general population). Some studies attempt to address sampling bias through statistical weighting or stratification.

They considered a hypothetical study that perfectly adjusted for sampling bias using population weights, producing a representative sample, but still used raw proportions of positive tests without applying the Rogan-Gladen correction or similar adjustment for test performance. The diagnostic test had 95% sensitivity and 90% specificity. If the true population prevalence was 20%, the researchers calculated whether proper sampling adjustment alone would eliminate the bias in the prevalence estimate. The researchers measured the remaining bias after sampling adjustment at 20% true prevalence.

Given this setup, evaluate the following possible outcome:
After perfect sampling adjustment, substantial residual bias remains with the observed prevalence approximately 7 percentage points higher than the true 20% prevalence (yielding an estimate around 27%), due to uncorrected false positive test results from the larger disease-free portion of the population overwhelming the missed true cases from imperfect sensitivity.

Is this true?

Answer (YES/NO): YES